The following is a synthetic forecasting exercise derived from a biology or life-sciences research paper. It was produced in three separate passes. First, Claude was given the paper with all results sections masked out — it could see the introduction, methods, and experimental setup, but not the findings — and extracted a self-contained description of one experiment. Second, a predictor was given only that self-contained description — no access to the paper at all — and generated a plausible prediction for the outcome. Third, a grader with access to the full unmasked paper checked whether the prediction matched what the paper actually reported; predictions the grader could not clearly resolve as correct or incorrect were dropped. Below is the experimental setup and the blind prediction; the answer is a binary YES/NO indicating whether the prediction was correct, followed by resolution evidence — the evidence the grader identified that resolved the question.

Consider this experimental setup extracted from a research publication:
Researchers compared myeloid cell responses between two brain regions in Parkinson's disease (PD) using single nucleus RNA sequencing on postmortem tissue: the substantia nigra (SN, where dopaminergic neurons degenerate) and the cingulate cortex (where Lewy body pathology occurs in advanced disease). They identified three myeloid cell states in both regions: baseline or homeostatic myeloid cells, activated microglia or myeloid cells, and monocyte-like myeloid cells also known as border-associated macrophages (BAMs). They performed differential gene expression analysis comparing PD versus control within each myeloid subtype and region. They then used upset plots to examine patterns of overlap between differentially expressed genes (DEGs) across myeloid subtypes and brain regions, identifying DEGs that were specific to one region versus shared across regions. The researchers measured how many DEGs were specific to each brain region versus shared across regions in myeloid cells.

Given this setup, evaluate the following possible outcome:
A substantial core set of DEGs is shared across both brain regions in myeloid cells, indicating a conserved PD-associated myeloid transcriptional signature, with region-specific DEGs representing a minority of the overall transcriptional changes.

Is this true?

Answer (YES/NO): NO